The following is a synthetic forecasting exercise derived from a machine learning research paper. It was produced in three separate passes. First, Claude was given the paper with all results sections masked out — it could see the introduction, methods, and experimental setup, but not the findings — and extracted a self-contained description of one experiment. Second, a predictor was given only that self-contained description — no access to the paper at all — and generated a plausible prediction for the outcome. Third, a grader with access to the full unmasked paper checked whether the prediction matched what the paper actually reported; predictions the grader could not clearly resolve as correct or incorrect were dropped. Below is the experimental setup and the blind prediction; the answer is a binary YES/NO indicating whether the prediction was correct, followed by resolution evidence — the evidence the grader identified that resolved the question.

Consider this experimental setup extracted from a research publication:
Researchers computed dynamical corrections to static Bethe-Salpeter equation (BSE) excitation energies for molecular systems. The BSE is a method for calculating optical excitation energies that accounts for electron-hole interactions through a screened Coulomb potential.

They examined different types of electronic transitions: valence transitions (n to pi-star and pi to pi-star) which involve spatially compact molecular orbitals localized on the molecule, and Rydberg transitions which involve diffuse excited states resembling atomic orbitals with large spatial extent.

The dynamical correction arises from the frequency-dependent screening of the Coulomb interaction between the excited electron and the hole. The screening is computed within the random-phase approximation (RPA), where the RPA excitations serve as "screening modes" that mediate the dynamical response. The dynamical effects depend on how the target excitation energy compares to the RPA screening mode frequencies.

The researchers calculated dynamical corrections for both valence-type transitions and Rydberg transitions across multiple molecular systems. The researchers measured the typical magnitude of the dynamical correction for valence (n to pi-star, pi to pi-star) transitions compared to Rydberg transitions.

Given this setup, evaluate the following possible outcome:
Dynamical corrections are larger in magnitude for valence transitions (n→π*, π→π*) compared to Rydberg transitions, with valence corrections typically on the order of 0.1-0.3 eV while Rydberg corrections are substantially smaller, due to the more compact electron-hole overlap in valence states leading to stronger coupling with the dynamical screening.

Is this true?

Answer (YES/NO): NO